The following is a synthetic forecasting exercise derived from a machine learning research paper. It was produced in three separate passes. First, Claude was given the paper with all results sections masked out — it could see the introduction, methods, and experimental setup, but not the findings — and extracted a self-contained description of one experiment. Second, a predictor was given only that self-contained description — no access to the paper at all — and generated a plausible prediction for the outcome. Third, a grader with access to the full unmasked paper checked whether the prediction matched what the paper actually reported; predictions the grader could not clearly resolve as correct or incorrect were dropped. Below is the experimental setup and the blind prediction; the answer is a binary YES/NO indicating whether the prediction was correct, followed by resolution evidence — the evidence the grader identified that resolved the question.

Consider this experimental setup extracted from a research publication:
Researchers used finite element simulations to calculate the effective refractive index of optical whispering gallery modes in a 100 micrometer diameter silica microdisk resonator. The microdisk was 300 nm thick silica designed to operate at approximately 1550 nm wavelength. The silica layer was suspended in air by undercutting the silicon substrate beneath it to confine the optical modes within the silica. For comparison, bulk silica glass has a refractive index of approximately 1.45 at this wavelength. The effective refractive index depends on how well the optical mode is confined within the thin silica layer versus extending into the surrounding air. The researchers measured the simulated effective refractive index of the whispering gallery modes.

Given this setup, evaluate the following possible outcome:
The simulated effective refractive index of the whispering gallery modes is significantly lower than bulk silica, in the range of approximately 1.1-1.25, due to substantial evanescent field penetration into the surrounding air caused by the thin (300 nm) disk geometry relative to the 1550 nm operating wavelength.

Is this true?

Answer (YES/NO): NO